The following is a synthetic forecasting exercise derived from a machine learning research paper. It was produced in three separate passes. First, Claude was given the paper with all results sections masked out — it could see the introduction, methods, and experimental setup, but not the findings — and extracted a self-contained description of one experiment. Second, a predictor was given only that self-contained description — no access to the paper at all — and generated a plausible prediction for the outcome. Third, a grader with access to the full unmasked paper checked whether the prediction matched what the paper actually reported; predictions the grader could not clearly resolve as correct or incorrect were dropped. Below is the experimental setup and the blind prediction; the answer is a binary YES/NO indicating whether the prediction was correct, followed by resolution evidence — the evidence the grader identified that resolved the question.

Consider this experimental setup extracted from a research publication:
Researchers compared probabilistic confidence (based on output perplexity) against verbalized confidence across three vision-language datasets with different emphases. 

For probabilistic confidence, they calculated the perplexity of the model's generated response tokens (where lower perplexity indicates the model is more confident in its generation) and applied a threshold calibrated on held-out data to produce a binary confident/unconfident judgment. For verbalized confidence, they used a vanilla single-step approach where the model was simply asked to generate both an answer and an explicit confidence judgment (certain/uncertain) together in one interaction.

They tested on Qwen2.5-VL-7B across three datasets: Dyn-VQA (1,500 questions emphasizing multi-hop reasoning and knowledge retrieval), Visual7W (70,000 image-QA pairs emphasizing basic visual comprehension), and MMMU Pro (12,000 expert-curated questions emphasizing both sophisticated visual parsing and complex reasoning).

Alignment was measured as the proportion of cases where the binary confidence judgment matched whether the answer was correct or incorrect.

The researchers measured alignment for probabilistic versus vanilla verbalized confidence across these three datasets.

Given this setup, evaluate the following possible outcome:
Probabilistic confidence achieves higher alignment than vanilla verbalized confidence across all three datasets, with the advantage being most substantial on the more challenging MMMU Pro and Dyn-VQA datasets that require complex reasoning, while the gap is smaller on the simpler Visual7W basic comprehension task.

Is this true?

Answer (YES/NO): NO